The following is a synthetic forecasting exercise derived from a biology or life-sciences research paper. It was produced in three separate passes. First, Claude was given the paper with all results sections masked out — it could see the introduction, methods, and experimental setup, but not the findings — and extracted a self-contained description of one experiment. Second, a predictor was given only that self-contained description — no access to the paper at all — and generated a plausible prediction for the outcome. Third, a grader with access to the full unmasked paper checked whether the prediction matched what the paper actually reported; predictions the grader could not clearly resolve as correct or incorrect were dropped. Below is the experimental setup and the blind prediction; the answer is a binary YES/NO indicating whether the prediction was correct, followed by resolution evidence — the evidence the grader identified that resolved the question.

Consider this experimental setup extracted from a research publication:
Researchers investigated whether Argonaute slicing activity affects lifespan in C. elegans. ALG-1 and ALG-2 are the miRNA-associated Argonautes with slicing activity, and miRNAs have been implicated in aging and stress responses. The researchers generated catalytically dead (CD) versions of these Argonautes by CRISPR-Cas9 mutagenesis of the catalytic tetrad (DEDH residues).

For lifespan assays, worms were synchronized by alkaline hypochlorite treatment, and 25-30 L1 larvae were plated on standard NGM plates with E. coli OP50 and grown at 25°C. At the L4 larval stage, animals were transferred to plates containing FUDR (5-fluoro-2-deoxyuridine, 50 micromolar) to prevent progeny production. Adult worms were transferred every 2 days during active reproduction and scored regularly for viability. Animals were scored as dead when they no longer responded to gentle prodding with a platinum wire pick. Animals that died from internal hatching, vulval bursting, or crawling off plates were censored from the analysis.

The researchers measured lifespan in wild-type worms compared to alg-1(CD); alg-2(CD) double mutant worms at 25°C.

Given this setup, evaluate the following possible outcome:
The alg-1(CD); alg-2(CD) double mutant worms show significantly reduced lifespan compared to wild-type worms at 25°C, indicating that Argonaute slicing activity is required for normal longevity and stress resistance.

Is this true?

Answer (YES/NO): YES